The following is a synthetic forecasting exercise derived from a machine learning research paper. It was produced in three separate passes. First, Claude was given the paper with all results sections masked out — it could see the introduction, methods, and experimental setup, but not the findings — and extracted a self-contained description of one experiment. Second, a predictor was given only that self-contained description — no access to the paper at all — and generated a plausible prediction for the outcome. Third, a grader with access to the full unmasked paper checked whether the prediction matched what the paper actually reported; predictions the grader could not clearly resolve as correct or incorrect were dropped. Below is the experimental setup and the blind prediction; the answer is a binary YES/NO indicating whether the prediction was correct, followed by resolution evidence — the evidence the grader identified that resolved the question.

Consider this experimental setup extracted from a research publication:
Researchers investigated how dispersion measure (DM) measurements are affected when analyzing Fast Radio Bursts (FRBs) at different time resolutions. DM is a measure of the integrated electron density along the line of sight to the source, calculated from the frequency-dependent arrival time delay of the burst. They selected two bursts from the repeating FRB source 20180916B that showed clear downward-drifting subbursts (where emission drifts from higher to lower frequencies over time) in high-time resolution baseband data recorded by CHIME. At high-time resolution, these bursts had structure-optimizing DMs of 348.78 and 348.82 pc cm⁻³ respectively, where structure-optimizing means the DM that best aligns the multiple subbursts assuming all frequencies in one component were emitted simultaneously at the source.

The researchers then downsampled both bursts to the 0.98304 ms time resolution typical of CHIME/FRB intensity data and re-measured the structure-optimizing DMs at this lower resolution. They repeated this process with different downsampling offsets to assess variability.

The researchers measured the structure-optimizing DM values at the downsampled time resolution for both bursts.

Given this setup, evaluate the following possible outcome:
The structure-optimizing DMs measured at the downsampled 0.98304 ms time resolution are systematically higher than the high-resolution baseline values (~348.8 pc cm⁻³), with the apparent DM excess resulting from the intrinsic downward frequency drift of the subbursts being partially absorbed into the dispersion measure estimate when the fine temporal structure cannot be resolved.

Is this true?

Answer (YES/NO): YES